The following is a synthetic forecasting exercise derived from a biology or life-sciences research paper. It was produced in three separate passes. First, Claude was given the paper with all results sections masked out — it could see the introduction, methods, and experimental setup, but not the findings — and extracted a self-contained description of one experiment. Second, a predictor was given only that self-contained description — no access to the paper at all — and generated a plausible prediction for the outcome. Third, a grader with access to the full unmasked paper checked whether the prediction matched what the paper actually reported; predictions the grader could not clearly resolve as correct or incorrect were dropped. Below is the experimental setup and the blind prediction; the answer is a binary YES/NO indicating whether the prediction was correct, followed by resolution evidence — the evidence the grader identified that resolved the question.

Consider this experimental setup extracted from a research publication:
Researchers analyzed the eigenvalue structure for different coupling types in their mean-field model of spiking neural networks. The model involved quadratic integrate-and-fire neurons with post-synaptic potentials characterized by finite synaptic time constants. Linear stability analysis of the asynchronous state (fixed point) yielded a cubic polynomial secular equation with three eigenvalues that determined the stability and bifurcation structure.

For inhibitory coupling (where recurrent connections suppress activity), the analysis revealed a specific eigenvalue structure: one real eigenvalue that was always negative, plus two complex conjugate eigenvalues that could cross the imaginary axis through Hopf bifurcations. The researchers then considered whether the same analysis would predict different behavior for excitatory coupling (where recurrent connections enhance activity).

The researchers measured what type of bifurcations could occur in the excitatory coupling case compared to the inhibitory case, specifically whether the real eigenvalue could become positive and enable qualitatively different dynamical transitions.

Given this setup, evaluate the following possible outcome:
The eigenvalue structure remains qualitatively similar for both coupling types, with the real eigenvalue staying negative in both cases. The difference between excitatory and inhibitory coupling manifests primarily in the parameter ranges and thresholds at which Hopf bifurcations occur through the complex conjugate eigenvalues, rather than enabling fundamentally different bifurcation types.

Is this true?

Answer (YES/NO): NO